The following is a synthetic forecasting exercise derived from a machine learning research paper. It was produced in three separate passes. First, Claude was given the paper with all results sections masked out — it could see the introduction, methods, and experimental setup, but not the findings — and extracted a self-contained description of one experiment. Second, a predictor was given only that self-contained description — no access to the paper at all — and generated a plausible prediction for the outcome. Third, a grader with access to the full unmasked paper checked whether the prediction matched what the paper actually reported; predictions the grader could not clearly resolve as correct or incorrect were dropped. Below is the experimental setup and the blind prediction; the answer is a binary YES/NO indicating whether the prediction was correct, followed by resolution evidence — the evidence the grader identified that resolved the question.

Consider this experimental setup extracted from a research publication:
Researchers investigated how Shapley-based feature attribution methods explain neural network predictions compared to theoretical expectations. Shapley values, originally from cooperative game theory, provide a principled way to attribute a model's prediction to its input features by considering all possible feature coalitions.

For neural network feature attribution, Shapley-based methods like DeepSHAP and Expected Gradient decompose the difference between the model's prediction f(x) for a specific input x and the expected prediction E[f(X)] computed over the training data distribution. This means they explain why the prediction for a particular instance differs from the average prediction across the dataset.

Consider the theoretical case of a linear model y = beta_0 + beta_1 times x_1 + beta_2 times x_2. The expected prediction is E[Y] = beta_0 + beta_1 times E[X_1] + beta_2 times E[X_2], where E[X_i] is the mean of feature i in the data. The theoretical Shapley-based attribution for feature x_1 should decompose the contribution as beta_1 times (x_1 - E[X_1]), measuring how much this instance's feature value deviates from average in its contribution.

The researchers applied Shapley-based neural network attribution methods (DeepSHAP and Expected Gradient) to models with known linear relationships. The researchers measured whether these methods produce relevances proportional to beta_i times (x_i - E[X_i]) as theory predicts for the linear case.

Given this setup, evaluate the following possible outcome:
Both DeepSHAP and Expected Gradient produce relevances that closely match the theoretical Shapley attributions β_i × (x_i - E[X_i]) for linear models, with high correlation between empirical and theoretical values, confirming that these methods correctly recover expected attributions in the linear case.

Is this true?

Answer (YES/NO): YES